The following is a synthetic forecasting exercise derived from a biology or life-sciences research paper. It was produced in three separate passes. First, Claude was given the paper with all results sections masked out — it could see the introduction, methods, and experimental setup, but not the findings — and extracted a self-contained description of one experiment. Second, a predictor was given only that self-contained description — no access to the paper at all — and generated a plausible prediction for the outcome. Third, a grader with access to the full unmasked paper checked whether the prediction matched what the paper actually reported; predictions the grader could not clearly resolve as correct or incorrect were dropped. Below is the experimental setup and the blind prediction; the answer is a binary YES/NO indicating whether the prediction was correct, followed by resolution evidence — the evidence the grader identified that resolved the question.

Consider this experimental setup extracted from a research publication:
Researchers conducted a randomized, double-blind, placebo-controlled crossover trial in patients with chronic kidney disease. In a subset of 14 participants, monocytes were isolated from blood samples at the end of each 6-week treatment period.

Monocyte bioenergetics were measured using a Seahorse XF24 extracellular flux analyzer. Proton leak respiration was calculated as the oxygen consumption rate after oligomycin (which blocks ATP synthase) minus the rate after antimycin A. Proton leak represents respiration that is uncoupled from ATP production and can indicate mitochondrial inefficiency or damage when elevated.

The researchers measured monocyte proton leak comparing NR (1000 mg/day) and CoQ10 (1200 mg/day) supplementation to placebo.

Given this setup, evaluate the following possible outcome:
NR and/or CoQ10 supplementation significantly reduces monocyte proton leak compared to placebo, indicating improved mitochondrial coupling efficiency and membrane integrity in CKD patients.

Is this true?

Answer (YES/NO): NO